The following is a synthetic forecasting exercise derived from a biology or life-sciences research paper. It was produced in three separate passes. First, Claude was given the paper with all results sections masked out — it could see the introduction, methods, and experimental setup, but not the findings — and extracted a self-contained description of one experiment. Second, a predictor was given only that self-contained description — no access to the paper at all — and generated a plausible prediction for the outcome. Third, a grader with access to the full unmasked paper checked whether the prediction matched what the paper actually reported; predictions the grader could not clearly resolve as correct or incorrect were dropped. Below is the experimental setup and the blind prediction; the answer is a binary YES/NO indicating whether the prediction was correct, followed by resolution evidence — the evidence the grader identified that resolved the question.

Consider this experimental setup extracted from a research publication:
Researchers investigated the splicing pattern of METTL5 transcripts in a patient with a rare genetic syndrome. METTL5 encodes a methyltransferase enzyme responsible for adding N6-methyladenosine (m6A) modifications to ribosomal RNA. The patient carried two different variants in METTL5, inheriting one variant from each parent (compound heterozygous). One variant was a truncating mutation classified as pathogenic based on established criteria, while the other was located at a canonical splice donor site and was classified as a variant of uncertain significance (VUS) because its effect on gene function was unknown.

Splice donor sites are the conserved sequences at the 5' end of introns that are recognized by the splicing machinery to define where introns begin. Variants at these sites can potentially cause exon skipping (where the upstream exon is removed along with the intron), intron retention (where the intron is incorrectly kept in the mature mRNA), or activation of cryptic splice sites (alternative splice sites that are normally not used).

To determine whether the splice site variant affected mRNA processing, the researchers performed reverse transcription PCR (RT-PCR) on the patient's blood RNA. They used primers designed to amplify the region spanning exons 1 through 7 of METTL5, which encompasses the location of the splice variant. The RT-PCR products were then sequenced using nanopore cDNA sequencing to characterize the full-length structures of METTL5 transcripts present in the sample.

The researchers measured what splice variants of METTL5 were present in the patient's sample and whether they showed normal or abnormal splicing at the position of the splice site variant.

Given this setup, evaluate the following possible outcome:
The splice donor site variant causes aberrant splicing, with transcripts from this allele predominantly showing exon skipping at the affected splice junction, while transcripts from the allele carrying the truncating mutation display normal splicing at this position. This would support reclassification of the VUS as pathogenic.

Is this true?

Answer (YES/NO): YES